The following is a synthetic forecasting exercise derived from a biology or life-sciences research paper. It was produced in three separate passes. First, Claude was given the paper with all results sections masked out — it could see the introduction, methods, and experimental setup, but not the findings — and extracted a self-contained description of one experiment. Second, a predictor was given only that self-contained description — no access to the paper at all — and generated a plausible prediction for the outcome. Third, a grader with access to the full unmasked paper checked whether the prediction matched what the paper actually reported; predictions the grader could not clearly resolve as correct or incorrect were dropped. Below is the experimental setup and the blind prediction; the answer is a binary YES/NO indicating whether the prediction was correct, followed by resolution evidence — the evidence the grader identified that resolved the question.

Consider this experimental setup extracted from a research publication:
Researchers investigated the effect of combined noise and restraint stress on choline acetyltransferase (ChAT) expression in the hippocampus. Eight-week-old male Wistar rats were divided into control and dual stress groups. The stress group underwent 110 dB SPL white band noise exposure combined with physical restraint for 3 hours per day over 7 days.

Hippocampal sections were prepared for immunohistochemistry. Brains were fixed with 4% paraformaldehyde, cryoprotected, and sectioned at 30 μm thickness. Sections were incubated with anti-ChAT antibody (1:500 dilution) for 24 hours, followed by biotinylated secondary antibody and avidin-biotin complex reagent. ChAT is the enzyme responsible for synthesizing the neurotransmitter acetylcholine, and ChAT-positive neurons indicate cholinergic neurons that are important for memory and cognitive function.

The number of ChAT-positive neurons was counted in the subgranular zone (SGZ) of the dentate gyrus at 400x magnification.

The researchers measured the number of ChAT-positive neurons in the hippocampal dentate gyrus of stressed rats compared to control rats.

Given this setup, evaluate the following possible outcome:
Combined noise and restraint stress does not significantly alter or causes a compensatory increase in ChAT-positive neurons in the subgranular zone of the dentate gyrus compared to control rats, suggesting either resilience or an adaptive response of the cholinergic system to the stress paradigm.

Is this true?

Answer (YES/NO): NO